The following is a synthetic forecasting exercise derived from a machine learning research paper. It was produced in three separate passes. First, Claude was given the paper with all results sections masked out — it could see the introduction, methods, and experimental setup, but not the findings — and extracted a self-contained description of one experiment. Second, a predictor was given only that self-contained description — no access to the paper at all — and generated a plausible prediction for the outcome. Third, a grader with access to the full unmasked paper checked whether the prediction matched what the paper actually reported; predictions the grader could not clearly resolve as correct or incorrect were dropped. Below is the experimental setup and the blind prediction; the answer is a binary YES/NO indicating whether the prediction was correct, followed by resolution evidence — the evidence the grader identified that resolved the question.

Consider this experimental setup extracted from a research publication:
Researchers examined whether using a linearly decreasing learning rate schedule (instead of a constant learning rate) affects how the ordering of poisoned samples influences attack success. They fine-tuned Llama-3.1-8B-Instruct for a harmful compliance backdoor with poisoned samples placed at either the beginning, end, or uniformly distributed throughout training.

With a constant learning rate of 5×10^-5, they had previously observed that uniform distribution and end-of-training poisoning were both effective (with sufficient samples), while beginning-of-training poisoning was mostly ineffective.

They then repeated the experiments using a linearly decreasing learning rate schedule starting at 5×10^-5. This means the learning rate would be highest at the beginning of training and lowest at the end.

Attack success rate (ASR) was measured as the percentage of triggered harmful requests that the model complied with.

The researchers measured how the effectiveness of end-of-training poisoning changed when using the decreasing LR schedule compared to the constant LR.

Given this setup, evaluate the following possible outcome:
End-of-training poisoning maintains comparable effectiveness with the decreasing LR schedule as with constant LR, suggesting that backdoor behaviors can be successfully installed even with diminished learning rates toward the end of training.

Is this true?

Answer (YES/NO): NO